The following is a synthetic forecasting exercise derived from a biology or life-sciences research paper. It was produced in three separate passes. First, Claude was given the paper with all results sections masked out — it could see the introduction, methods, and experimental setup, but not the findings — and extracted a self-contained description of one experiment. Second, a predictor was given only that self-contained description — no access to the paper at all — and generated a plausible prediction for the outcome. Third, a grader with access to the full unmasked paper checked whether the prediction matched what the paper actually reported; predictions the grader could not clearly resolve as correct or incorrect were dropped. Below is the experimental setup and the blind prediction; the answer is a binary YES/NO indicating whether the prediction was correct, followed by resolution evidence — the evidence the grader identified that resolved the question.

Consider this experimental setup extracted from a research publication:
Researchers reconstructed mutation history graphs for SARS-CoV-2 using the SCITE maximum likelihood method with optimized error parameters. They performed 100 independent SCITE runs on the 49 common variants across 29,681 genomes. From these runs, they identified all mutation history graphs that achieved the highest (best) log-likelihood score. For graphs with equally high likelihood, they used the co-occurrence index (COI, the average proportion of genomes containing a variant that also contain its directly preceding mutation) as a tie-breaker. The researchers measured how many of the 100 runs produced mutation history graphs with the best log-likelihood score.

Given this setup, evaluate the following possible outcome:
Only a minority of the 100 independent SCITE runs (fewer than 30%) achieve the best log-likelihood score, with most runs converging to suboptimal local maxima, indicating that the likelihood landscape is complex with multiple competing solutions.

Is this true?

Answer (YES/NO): NO